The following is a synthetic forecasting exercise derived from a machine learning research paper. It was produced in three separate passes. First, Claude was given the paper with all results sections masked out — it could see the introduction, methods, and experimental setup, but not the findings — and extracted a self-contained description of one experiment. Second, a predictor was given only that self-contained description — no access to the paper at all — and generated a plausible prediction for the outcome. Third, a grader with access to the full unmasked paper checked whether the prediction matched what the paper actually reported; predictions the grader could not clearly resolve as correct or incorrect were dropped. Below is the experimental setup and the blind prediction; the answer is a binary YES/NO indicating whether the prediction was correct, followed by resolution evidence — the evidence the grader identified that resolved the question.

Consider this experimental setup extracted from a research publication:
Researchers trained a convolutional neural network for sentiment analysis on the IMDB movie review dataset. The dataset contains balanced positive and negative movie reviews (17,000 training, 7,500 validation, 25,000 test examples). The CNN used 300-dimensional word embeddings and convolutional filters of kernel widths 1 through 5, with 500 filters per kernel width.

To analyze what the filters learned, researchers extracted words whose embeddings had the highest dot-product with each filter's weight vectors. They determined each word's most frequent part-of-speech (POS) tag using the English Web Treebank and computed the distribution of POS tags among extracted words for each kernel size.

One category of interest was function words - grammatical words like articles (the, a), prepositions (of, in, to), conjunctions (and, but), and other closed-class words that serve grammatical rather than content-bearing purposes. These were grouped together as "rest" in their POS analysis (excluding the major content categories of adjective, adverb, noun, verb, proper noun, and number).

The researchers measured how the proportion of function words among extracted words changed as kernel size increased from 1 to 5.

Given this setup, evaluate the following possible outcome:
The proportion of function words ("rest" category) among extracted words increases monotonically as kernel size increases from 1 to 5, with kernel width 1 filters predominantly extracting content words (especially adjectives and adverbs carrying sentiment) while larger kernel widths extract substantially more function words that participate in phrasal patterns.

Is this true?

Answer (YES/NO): NO